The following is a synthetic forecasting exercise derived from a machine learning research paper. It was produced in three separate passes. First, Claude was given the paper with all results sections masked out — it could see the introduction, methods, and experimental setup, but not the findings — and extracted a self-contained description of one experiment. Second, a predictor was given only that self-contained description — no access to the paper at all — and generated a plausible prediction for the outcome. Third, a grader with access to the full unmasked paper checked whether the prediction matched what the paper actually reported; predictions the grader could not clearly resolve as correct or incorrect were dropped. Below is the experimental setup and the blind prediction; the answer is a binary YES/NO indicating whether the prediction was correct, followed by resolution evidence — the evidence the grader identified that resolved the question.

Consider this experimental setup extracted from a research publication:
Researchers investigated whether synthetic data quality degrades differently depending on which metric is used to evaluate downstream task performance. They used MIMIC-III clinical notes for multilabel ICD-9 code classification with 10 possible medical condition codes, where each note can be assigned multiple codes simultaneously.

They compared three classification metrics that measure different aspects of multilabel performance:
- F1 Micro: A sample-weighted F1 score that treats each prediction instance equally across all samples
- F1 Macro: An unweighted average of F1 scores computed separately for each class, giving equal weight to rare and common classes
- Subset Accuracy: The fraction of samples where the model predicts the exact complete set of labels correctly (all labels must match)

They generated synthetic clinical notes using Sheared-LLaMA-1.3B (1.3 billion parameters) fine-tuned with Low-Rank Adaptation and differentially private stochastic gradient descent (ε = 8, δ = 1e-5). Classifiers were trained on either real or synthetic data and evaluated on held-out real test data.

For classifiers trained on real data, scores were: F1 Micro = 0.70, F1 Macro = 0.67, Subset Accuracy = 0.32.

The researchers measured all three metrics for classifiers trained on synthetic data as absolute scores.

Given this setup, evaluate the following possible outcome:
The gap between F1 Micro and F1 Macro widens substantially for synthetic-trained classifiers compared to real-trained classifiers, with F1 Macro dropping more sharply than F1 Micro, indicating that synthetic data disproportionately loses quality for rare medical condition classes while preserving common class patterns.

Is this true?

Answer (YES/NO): YES